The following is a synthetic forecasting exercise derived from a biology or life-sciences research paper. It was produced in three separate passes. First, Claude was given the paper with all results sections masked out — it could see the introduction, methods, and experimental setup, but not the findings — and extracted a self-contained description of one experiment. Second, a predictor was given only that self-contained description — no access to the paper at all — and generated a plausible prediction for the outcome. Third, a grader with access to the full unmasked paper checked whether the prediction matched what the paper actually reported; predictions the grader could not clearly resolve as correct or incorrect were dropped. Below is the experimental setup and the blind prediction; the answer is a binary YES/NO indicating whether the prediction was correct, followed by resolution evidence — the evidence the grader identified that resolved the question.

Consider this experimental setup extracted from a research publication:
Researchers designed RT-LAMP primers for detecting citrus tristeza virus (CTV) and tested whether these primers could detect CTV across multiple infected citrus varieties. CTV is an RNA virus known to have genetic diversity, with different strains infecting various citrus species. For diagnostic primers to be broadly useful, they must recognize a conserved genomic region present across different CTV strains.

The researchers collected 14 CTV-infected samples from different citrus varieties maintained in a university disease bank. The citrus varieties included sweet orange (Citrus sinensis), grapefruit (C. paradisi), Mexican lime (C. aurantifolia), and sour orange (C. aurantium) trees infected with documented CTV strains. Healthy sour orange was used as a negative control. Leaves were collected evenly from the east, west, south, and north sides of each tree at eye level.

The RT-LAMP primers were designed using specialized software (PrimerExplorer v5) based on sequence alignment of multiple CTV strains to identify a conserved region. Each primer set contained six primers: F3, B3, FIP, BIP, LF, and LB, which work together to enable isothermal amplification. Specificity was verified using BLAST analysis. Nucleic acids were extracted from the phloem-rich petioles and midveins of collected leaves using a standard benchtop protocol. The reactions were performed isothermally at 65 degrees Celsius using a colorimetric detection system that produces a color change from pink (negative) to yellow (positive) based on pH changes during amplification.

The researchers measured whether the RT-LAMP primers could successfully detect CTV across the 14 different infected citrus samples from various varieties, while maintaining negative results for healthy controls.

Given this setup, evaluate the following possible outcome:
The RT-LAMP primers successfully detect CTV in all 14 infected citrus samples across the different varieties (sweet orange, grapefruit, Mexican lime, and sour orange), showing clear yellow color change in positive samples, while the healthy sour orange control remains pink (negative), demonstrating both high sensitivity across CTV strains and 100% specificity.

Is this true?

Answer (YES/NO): NO